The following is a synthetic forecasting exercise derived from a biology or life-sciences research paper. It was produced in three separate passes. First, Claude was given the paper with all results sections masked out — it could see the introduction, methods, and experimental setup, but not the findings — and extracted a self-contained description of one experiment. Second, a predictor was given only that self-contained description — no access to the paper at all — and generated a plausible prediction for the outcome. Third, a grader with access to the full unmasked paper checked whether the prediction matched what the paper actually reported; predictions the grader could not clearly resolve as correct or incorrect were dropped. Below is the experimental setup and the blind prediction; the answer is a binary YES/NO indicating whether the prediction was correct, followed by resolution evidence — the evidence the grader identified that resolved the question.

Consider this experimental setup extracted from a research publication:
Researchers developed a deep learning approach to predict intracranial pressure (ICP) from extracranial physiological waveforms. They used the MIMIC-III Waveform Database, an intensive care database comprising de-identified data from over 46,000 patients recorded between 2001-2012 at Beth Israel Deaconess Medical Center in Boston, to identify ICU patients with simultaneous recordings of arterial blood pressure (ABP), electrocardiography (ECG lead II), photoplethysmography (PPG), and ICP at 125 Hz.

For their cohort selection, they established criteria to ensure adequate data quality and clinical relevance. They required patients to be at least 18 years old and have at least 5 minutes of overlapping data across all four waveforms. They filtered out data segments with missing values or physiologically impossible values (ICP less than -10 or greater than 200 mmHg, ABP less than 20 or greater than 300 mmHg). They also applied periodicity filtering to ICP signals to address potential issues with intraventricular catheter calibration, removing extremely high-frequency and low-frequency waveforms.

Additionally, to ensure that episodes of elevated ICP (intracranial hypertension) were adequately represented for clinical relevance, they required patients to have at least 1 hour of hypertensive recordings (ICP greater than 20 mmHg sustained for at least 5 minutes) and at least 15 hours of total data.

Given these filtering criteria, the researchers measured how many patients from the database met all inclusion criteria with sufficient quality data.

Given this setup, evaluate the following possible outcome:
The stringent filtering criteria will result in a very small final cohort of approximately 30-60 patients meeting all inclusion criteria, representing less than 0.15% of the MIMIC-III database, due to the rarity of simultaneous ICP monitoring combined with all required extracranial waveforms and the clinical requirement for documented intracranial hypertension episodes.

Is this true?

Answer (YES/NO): NO